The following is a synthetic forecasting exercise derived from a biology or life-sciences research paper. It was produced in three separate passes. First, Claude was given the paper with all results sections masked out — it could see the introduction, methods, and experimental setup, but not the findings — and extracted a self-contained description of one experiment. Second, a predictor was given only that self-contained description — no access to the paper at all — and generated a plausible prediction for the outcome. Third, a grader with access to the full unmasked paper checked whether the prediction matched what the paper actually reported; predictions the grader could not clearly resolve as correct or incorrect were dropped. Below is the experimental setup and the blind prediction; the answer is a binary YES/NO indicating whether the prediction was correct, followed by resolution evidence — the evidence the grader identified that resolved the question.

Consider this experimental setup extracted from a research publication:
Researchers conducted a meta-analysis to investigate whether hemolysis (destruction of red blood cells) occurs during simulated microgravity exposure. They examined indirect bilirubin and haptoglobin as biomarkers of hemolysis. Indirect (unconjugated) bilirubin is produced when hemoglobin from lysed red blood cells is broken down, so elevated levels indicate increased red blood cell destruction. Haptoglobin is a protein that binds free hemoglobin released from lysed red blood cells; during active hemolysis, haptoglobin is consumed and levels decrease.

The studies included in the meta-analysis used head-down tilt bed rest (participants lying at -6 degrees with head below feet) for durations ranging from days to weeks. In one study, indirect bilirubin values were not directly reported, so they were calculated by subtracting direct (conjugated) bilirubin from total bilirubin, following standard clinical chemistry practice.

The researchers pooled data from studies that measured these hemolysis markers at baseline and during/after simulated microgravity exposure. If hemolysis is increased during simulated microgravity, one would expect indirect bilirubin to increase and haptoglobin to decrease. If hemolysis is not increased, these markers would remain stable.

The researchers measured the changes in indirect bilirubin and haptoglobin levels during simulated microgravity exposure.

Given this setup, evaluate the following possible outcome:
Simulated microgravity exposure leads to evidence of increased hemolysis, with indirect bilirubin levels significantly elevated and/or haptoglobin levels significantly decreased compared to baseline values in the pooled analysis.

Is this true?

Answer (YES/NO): NO